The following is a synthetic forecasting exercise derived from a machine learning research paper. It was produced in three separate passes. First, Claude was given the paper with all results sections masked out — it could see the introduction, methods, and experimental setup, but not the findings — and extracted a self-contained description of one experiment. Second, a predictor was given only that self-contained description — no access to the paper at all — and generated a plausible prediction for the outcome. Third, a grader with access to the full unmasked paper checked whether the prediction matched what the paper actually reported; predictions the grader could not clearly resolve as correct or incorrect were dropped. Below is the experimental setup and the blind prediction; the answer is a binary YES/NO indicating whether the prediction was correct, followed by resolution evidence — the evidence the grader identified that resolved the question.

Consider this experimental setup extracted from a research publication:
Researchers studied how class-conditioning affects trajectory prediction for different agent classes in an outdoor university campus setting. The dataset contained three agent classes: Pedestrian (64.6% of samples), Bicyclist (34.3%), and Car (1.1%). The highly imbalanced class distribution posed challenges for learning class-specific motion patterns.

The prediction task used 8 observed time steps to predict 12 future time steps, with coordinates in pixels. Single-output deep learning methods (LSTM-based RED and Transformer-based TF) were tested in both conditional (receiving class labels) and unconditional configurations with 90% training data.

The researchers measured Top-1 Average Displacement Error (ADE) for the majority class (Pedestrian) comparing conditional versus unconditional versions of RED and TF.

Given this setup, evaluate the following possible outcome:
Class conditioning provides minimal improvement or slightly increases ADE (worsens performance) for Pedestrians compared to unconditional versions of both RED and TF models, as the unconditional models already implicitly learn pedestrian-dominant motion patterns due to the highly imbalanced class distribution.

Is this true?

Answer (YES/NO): YES